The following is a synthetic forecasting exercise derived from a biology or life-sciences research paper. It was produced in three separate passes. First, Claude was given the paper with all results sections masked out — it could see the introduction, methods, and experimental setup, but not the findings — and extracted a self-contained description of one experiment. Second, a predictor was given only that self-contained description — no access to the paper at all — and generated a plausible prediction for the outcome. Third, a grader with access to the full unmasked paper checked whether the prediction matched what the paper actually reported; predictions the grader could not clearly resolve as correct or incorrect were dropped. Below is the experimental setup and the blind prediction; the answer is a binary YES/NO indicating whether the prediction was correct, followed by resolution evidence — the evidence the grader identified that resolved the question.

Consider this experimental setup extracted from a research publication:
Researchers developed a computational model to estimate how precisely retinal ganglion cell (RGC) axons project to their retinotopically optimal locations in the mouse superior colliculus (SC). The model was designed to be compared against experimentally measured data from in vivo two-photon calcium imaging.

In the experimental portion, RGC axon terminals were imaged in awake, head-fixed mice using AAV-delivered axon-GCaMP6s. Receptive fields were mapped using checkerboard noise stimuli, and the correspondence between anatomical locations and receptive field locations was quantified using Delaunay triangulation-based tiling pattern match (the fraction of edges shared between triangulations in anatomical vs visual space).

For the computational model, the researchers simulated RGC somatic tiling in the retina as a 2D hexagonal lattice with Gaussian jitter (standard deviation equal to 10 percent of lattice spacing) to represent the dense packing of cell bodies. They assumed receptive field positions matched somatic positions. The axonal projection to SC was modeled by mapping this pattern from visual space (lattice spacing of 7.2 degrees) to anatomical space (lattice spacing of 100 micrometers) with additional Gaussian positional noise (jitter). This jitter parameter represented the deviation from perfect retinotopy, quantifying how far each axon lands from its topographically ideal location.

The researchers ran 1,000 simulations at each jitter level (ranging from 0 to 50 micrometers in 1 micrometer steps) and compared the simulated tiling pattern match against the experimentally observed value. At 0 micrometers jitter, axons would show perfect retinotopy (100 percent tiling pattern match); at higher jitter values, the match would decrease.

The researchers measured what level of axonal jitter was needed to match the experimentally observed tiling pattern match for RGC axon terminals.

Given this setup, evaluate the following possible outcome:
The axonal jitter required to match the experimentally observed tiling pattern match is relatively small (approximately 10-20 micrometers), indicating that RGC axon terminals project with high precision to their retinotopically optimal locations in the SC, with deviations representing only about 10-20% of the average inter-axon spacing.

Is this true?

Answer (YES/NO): NO